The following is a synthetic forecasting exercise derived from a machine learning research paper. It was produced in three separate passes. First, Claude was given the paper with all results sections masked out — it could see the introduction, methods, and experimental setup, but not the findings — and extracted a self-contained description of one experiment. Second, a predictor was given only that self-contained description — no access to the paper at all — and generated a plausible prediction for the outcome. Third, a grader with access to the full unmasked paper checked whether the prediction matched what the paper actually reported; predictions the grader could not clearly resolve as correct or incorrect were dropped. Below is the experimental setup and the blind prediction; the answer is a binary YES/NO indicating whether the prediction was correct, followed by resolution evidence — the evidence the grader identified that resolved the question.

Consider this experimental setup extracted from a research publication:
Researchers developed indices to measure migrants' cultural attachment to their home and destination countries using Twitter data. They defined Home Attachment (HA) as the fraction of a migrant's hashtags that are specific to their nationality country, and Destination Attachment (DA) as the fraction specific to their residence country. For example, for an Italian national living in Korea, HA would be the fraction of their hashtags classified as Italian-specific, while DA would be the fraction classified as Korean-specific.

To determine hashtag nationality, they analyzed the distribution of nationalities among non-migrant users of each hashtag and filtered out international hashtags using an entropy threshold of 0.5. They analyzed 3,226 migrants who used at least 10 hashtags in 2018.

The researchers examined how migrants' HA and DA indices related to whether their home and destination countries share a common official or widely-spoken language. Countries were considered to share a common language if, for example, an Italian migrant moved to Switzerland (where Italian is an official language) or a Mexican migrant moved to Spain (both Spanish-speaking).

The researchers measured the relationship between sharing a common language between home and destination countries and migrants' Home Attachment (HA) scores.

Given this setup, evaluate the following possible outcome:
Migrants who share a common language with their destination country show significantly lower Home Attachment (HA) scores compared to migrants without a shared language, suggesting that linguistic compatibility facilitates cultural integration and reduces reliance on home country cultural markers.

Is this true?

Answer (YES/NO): NO